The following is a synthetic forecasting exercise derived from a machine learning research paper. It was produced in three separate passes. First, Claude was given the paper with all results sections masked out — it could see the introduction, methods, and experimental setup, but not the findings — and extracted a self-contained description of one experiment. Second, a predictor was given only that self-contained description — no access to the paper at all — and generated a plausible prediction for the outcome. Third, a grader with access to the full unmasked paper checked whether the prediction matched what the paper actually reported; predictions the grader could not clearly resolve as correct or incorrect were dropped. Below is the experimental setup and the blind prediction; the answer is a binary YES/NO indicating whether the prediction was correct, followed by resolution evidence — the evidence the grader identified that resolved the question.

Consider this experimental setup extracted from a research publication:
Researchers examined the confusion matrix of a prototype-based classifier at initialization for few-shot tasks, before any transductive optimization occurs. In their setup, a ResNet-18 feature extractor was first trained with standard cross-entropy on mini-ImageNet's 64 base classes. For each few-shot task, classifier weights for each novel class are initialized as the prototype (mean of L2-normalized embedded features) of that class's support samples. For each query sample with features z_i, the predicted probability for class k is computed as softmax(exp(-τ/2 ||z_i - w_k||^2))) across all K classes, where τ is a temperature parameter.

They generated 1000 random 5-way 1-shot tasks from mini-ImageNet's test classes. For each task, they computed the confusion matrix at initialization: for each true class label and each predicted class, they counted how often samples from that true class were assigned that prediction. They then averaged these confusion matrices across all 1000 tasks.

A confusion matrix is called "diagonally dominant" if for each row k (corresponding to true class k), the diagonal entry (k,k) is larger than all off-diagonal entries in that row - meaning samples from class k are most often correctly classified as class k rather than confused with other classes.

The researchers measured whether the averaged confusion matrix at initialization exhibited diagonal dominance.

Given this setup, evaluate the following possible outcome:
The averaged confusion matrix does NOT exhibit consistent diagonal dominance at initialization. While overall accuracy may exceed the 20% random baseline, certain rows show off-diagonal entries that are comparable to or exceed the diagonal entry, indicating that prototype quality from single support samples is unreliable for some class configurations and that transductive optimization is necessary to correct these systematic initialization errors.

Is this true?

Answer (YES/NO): NO